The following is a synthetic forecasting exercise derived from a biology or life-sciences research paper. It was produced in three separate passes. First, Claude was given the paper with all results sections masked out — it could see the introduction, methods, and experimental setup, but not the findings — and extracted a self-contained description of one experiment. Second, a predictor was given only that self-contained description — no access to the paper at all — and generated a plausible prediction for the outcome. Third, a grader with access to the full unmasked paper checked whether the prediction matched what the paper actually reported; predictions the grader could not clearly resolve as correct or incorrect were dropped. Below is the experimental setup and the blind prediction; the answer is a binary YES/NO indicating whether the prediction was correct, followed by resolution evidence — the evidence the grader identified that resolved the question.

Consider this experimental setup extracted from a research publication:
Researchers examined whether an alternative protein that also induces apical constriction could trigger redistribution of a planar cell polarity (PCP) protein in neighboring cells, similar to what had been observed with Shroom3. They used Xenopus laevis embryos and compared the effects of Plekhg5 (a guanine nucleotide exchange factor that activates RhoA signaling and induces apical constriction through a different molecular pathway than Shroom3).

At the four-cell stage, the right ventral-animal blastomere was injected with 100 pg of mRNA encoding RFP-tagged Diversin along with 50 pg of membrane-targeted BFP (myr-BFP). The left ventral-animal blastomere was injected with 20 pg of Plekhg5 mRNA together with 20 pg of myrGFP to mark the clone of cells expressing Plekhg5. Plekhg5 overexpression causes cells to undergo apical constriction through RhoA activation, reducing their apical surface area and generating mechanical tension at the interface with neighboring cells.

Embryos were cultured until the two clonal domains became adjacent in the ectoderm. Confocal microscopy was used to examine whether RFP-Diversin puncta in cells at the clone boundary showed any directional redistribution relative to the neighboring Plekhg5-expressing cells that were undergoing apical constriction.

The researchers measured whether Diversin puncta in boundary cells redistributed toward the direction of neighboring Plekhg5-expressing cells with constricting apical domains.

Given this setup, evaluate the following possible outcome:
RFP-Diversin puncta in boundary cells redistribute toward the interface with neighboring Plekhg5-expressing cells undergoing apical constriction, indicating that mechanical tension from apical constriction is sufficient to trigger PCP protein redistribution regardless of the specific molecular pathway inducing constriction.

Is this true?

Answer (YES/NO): YES